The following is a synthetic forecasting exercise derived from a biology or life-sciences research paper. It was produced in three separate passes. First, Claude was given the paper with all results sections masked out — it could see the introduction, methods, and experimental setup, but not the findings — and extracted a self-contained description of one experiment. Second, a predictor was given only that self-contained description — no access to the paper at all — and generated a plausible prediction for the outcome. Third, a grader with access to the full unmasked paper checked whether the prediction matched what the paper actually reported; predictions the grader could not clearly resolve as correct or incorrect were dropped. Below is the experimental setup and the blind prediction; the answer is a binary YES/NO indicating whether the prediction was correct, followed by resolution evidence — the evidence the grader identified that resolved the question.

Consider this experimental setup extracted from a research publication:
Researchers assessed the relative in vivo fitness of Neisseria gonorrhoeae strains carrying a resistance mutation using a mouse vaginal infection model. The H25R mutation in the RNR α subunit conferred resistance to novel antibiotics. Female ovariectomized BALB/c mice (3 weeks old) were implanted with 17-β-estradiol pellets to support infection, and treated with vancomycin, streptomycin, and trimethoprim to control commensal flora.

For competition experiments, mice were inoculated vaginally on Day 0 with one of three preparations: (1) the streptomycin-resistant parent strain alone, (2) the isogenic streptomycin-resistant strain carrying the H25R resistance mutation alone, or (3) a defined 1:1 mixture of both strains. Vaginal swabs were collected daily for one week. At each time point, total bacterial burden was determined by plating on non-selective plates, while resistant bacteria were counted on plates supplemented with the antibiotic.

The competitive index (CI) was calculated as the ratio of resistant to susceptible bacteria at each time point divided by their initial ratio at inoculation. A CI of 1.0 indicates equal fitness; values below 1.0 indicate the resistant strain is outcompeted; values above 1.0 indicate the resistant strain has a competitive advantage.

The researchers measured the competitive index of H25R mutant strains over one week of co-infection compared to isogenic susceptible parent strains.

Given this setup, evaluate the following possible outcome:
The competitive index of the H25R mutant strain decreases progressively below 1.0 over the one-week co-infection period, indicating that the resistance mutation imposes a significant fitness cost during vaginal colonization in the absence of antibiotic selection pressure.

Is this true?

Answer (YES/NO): YES